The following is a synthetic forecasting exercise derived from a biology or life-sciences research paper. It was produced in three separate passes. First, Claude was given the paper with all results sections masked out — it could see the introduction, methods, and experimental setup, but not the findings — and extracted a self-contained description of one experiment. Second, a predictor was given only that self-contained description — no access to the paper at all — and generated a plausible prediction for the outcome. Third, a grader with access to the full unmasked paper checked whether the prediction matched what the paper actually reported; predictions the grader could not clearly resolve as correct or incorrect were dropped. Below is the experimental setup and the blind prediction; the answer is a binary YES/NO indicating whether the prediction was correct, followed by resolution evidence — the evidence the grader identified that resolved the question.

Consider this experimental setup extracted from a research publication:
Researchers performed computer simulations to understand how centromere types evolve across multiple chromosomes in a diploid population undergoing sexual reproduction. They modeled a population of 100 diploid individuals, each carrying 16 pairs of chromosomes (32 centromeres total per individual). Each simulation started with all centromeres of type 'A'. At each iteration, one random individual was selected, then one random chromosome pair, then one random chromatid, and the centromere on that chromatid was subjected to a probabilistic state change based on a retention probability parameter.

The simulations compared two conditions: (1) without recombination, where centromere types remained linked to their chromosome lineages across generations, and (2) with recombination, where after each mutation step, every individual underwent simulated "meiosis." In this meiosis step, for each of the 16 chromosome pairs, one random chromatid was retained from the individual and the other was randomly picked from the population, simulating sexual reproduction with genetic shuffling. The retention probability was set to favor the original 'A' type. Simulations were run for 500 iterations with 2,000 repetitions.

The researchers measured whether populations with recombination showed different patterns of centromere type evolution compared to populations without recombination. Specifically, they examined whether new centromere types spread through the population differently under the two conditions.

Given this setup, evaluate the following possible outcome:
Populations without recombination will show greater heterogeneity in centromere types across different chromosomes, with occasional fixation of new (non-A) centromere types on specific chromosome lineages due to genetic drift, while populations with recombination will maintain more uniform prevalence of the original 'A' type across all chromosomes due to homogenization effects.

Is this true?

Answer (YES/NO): NO